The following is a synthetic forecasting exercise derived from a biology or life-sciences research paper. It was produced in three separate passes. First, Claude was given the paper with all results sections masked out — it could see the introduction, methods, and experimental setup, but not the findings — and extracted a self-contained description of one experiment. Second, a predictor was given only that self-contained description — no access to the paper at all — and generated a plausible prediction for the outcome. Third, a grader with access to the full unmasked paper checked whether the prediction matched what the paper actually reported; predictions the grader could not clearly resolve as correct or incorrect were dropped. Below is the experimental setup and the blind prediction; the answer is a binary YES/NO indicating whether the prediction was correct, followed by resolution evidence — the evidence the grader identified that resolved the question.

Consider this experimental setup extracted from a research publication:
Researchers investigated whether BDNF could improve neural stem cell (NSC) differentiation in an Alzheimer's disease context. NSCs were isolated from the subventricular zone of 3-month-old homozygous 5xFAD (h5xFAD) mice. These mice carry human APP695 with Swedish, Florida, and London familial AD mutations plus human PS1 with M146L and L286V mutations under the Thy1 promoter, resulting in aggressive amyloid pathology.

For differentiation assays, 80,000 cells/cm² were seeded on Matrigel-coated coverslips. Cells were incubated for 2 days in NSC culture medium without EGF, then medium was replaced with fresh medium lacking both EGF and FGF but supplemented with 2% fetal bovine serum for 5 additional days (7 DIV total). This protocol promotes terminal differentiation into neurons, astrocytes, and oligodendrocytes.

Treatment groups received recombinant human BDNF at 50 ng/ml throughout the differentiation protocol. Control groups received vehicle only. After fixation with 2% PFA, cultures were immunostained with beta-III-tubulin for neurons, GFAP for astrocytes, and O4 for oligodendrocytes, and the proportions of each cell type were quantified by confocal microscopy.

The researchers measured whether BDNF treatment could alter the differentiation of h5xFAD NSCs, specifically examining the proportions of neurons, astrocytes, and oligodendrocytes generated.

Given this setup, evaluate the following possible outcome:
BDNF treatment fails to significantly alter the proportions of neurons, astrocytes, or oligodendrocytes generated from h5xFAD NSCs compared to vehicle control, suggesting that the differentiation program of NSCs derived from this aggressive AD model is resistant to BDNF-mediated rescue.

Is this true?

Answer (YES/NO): NO